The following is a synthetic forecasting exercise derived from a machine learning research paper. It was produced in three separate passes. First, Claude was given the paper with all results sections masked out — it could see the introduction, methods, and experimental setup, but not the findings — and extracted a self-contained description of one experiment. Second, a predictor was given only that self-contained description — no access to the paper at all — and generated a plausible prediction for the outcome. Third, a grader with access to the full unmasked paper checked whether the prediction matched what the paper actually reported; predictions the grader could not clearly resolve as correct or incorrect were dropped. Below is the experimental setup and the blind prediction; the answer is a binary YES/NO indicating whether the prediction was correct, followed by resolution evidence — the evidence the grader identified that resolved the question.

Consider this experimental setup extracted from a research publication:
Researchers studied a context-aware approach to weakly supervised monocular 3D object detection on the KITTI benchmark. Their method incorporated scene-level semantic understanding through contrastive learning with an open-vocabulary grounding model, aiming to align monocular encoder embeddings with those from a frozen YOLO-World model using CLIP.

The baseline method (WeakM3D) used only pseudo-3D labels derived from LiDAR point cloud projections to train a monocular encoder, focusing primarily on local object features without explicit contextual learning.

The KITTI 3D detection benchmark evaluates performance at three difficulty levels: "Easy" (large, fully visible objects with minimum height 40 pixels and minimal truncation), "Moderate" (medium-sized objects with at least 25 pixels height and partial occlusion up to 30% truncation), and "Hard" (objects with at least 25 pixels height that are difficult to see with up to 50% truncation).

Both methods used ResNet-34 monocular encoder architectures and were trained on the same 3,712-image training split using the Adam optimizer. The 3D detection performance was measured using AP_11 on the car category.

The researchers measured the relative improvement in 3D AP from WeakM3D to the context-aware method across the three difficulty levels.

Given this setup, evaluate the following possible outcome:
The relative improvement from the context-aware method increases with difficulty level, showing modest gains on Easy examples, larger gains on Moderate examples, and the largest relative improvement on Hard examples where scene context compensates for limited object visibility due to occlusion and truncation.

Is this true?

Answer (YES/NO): NO